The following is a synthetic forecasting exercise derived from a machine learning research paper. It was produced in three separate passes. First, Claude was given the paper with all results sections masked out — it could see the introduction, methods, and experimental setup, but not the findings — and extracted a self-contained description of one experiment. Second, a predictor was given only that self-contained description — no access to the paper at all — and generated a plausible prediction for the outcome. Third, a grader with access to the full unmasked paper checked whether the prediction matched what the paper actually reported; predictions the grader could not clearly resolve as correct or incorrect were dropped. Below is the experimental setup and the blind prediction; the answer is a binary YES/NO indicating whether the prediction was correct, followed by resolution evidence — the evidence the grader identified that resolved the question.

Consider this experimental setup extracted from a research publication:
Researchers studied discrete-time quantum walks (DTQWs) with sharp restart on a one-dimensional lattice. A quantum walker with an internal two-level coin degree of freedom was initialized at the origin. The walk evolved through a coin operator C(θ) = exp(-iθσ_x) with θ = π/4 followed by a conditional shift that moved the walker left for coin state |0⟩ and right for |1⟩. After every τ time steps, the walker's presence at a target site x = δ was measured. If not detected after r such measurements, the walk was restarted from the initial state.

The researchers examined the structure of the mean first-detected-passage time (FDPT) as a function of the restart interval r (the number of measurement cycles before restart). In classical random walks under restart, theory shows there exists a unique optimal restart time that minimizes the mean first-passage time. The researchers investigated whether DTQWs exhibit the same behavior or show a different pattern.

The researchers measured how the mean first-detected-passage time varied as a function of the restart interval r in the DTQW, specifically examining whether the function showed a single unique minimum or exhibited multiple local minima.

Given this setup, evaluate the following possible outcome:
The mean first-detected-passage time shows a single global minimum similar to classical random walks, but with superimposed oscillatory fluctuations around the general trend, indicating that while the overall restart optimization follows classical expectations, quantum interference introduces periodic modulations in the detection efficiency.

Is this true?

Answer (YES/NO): NO